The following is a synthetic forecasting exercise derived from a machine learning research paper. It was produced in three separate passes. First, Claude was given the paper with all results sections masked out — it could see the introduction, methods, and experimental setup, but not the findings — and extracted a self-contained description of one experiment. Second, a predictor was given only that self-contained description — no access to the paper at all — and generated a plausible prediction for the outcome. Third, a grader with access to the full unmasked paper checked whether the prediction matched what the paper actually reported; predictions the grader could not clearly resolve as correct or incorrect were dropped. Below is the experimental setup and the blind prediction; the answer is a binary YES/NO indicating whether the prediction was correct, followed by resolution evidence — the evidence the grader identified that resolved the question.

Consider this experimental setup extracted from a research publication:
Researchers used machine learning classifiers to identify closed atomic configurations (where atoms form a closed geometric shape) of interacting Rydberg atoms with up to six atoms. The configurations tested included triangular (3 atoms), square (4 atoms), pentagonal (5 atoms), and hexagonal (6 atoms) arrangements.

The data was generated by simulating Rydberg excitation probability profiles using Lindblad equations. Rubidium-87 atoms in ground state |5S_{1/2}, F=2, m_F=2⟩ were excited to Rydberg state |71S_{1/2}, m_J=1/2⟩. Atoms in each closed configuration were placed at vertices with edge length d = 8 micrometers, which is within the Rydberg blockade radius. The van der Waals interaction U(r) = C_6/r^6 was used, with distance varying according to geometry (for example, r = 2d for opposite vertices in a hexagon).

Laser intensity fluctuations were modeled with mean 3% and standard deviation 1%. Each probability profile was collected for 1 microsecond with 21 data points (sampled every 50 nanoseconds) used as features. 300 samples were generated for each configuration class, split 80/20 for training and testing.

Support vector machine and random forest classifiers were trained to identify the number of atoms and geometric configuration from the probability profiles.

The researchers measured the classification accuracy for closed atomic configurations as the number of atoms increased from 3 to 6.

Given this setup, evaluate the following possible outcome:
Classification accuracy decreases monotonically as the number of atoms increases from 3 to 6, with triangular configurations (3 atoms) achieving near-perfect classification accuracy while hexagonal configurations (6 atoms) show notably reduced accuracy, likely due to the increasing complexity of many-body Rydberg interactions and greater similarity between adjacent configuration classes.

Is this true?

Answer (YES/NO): NO